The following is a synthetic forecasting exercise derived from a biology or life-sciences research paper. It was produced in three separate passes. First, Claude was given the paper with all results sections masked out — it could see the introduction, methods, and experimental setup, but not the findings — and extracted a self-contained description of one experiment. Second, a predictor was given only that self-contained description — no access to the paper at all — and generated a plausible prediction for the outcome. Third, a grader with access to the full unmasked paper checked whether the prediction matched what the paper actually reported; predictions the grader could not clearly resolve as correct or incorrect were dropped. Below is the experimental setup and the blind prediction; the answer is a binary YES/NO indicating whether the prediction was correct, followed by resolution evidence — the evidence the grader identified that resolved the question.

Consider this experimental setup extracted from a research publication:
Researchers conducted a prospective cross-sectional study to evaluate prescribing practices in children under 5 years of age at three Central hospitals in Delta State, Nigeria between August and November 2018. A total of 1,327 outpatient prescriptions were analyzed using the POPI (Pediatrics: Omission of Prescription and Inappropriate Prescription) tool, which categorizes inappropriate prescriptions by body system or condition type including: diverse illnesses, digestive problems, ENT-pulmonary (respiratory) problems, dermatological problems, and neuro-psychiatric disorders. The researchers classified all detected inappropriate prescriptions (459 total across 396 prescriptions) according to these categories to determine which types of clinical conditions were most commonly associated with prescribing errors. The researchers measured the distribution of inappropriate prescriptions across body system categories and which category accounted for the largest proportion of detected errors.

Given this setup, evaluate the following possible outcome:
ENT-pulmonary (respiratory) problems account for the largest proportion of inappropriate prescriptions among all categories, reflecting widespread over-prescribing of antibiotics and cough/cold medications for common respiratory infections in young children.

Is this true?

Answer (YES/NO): NO